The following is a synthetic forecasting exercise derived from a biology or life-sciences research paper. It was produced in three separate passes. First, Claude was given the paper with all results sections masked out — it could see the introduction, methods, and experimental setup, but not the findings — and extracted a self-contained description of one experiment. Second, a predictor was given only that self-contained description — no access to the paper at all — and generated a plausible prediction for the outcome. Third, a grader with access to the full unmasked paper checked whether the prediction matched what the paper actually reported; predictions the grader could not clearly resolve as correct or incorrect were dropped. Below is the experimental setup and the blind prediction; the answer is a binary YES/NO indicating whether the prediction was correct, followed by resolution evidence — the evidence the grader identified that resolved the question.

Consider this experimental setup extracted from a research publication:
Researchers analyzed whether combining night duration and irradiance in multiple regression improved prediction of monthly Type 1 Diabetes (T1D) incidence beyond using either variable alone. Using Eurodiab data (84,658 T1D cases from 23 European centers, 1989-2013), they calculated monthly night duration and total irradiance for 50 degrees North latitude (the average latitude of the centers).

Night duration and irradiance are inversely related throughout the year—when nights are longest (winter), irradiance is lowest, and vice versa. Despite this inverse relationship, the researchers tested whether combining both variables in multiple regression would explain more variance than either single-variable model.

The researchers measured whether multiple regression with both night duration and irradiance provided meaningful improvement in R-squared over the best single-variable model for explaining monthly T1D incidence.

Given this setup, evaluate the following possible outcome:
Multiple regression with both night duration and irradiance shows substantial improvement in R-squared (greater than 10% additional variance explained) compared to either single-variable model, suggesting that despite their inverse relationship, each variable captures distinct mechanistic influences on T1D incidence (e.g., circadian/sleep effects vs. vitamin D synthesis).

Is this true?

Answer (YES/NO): NO